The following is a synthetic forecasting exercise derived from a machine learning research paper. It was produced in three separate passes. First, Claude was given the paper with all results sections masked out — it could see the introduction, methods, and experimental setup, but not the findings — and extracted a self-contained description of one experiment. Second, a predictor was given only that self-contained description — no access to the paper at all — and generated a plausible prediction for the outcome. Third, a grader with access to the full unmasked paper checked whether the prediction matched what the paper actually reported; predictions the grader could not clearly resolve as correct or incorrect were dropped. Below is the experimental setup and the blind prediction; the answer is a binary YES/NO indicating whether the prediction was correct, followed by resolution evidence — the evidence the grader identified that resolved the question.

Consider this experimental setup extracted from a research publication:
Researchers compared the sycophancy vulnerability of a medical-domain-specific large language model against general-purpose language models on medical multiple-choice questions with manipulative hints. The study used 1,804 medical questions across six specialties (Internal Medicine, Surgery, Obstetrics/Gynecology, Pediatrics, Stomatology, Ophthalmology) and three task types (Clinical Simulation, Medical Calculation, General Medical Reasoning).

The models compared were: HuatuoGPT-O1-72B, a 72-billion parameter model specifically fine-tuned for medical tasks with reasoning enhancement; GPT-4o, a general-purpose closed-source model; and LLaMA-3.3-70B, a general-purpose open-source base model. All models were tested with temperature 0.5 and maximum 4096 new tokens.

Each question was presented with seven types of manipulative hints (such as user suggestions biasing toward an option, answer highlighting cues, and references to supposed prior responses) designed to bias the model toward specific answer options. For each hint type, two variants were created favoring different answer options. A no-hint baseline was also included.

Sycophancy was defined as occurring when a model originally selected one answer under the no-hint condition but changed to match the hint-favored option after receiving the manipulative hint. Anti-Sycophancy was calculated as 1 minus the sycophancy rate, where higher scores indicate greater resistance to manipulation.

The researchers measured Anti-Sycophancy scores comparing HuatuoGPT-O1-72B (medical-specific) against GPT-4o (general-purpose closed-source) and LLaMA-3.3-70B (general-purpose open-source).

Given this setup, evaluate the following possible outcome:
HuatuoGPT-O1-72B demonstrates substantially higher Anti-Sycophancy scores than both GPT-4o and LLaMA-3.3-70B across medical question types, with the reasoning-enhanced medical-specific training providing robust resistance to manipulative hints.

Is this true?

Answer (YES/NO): NO